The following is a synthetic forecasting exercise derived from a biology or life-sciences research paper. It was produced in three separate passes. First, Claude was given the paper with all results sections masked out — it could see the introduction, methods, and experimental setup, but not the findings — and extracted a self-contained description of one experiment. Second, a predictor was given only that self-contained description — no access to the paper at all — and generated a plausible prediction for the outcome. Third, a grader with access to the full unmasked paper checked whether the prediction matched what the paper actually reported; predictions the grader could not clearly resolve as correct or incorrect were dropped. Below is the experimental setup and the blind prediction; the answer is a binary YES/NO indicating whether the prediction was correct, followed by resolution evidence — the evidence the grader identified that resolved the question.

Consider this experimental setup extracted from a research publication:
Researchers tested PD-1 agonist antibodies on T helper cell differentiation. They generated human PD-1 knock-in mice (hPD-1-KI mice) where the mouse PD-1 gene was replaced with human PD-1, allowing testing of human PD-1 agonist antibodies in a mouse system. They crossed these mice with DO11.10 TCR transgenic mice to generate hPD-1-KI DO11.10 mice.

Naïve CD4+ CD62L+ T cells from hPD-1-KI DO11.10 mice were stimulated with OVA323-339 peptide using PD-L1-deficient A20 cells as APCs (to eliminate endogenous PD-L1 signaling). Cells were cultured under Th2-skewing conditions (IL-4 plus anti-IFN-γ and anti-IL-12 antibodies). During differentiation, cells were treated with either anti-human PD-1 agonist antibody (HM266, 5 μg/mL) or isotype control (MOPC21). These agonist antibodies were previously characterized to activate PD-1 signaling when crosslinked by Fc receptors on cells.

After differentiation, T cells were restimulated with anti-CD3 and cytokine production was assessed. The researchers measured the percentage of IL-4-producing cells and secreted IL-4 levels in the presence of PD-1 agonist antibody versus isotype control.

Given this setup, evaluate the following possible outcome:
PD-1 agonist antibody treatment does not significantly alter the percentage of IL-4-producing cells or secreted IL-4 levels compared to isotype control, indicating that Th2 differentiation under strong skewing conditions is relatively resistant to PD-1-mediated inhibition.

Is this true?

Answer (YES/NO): NO